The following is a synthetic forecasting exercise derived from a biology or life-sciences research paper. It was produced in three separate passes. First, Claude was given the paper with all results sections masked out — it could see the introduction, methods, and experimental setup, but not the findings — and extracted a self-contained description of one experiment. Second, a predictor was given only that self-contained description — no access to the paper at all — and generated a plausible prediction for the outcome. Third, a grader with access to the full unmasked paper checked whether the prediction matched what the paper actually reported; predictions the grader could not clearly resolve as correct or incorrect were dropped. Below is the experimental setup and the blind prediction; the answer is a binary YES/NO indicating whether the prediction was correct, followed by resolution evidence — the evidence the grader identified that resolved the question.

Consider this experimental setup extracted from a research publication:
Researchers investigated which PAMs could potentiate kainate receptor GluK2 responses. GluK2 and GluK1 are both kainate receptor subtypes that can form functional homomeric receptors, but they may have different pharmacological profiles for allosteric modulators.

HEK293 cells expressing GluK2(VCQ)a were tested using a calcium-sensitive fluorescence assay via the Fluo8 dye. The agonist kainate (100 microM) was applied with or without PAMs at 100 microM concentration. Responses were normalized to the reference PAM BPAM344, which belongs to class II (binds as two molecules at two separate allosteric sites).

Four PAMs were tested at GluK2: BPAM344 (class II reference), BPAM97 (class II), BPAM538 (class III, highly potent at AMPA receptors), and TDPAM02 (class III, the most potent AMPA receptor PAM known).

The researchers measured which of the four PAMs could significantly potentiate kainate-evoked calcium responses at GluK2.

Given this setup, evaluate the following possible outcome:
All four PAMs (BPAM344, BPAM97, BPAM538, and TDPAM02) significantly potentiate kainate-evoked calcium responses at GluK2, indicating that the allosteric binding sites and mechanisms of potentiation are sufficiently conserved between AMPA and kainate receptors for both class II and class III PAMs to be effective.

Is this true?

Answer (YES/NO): NO